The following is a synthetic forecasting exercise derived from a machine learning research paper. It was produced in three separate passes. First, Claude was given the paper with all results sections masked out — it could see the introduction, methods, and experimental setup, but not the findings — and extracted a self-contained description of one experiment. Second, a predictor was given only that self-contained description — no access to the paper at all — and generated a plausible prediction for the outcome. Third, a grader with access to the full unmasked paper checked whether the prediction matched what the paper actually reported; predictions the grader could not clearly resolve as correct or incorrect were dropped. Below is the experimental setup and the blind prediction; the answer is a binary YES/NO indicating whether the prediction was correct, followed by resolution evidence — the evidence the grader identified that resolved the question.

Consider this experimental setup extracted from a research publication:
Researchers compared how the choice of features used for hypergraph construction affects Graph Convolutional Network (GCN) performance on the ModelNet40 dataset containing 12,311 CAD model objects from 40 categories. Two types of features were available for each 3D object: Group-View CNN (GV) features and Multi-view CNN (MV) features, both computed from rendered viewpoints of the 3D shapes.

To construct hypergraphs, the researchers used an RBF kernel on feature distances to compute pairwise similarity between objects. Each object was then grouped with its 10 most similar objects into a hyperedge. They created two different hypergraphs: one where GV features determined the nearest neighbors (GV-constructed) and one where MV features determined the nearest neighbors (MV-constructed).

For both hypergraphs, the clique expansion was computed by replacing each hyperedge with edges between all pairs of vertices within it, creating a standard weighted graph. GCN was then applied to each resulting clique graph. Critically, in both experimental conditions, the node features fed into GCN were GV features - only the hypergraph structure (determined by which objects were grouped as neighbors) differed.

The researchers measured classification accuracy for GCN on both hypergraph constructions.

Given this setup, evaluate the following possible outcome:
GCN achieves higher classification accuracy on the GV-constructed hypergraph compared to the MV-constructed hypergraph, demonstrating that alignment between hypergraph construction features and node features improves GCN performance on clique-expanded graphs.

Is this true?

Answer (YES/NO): NO